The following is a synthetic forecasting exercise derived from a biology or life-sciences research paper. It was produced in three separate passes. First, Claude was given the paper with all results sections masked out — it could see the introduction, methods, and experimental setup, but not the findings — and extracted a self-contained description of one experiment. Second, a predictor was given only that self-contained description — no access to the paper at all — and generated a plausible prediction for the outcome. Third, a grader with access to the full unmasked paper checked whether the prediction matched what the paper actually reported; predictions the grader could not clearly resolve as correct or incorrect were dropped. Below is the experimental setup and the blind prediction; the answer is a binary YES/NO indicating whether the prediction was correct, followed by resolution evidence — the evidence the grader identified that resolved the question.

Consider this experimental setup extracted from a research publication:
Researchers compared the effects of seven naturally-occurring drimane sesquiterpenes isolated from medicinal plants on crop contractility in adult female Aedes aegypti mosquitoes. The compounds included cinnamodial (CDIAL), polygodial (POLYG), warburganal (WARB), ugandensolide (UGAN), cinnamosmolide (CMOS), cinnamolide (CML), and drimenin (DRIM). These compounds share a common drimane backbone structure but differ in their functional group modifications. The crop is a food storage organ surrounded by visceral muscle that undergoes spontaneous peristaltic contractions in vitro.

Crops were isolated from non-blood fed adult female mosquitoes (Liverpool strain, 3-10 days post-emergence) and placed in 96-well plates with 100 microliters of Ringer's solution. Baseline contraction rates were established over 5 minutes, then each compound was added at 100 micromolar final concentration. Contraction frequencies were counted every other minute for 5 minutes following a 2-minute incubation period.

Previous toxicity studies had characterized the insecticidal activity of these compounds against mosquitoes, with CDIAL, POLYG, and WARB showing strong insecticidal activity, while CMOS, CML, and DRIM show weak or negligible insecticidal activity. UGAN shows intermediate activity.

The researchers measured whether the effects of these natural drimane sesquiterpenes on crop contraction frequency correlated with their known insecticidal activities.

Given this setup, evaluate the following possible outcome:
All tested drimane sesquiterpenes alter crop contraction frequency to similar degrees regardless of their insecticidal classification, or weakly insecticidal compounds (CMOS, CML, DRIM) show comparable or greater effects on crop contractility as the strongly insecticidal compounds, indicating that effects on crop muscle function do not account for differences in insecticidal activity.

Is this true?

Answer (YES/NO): NO